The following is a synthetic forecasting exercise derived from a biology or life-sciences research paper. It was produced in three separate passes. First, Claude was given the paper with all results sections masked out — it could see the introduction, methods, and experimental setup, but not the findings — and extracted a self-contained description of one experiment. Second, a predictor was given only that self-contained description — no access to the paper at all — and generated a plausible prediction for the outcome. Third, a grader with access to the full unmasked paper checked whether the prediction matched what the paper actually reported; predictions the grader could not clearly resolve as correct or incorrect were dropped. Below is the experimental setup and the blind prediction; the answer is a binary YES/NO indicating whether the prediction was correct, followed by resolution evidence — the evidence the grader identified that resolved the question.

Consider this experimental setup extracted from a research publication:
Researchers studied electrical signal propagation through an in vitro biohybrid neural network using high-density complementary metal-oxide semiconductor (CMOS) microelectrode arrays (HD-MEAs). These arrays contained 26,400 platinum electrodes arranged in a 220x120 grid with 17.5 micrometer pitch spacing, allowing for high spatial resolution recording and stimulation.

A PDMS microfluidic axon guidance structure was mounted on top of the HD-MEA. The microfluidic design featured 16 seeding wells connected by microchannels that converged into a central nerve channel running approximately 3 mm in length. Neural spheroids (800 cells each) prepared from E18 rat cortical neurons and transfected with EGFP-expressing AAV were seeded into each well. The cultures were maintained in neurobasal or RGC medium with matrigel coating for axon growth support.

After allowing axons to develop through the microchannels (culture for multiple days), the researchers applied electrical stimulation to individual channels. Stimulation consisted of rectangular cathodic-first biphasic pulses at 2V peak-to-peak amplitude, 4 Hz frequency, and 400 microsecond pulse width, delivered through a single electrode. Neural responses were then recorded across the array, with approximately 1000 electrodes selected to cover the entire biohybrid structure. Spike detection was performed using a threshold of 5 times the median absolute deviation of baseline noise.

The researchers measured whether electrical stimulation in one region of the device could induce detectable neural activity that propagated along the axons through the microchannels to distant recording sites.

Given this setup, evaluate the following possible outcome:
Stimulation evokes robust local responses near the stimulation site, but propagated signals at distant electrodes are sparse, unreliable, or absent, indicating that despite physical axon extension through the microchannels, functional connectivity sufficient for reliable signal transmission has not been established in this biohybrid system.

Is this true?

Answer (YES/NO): NO